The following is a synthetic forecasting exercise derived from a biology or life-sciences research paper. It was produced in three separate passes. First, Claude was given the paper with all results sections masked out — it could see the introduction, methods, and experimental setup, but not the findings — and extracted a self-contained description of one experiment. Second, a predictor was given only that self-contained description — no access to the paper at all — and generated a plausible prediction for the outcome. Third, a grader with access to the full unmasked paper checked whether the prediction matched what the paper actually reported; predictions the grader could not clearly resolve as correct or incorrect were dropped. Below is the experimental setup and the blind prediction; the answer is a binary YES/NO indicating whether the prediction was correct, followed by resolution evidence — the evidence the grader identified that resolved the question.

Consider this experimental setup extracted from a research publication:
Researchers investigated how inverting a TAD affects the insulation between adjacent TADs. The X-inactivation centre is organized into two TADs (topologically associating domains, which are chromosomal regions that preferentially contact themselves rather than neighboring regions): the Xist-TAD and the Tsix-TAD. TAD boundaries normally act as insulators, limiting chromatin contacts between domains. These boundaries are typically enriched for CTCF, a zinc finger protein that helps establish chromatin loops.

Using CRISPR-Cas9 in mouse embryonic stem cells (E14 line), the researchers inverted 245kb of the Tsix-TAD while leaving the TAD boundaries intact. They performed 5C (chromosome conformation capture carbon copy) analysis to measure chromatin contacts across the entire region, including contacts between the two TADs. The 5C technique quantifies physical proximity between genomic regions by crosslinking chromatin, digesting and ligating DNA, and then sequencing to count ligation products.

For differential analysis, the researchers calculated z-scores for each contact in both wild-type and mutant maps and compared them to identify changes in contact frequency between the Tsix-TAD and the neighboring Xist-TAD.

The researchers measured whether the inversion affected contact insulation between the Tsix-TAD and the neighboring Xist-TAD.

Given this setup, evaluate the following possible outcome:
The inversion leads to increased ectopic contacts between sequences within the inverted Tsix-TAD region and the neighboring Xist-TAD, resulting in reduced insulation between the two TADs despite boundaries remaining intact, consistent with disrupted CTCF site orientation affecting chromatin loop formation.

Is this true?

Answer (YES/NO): NO